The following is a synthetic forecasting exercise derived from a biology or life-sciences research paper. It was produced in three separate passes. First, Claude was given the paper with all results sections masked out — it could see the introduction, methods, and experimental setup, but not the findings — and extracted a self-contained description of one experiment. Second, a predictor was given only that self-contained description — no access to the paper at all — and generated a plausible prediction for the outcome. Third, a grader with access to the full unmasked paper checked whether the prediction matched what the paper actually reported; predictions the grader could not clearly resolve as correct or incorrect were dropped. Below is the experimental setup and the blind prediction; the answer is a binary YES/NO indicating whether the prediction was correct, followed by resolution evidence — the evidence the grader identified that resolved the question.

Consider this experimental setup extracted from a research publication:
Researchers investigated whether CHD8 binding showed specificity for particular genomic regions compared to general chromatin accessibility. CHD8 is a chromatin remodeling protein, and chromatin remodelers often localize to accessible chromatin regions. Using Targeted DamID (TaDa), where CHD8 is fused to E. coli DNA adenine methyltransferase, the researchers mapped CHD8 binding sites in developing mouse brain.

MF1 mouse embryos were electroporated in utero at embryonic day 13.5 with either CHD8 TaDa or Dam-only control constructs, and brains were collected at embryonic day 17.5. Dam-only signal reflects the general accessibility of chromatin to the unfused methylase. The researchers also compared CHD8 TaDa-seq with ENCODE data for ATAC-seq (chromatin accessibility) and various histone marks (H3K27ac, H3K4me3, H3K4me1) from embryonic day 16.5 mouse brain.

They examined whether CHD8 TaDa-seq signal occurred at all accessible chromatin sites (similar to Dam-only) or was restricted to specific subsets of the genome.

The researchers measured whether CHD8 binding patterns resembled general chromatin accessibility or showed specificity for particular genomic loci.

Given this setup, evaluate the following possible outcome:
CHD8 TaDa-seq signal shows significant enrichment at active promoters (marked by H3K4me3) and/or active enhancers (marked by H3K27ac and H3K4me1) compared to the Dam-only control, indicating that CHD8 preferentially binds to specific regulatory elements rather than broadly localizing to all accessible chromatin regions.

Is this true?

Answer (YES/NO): YES